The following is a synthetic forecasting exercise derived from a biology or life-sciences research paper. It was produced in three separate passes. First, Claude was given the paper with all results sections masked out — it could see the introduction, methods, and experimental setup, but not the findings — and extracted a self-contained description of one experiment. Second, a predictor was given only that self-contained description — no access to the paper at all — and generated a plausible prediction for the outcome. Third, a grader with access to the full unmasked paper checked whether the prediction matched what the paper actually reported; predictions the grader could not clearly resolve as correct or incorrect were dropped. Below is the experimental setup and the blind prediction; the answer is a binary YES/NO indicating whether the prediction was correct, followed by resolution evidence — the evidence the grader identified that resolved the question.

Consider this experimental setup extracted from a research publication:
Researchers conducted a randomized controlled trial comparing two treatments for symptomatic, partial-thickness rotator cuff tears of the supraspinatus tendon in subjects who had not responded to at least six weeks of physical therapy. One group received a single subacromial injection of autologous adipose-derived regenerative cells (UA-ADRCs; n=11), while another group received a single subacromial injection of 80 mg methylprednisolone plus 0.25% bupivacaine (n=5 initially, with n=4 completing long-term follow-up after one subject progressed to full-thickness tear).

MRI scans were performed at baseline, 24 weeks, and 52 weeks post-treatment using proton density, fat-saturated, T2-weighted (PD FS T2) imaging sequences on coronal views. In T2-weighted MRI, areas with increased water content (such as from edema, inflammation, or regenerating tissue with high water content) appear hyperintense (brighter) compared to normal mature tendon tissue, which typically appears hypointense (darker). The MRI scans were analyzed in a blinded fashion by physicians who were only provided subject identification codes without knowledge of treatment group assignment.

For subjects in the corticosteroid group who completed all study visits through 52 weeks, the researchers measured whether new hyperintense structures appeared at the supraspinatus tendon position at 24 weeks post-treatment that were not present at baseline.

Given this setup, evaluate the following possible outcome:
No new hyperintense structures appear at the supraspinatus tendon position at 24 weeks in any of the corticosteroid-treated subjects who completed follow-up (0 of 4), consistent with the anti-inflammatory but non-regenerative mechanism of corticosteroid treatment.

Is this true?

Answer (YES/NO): YES